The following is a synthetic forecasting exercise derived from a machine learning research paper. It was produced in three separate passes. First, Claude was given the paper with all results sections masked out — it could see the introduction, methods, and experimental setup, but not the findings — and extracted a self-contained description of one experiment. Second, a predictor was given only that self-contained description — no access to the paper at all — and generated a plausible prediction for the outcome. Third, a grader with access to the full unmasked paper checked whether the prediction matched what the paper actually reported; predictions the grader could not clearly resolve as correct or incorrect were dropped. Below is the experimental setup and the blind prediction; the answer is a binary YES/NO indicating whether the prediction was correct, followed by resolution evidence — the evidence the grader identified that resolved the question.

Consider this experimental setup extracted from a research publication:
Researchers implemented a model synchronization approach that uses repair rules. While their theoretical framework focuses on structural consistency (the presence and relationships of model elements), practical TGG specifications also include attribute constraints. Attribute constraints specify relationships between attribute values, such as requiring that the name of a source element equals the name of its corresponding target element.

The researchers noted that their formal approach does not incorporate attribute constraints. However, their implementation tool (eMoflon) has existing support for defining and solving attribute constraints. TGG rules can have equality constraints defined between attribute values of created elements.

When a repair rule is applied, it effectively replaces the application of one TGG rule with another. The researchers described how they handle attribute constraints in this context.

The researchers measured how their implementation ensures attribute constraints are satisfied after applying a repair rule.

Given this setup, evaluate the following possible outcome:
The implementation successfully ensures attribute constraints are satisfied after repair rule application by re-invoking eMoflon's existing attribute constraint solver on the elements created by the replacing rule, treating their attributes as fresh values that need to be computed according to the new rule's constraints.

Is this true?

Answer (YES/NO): NO